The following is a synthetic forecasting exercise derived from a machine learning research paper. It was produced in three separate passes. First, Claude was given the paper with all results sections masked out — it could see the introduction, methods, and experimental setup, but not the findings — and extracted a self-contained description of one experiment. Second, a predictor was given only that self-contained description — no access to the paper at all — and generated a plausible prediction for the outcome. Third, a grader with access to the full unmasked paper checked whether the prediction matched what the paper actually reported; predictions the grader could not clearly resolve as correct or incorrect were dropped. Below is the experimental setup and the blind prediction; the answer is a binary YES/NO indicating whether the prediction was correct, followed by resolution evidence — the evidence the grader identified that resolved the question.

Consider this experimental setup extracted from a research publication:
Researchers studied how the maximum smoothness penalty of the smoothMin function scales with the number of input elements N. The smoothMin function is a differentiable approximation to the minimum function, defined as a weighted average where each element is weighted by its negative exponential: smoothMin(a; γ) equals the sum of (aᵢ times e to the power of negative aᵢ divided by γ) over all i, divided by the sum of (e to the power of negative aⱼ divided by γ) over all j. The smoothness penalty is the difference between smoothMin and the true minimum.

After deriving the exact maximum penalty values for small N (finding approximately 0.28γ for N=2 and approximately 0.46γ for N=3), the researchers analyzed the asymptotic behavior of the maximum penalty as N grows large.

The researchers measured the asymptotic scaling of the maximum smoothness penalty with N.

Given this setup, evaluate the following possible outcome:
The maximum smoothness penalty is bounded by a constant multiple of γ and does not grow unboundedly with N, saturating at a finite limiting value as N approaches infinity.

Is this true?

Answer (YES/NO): NO